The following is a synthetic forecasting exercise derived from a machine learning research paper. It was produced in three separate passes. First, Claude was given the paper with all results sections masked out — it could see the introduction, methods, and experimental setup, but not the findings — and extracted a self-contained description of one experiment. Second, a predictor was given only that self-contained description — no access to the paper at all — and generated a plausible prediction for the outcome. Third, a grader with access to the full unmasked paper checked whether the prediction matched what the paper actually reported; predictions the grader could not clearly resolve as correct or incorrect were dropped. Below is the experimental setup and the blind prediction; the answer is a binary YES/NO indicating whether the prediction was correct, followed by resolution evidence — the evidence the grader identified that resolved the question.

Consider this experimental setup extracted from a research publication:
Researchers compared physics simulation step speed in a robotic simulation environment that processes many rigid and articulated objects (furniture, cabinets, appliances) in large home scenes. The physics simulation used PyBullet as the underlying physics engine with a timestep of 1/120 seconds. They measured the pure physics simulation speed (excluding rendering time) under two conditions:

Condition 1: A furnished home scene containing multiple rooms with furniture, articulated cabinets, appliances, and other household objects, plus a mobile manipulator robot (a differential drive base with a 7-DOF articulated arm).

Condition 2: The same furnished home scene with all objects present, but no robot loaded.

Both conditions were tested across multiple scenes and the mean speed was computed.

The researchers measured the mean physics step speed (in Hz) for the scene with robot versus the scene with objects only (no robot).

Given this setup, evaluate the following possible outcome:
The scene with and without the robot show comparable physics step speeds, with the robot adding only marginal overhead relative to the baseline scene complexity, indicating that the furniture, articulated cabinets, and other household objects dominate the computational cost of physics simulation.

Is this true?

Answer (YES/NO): NO